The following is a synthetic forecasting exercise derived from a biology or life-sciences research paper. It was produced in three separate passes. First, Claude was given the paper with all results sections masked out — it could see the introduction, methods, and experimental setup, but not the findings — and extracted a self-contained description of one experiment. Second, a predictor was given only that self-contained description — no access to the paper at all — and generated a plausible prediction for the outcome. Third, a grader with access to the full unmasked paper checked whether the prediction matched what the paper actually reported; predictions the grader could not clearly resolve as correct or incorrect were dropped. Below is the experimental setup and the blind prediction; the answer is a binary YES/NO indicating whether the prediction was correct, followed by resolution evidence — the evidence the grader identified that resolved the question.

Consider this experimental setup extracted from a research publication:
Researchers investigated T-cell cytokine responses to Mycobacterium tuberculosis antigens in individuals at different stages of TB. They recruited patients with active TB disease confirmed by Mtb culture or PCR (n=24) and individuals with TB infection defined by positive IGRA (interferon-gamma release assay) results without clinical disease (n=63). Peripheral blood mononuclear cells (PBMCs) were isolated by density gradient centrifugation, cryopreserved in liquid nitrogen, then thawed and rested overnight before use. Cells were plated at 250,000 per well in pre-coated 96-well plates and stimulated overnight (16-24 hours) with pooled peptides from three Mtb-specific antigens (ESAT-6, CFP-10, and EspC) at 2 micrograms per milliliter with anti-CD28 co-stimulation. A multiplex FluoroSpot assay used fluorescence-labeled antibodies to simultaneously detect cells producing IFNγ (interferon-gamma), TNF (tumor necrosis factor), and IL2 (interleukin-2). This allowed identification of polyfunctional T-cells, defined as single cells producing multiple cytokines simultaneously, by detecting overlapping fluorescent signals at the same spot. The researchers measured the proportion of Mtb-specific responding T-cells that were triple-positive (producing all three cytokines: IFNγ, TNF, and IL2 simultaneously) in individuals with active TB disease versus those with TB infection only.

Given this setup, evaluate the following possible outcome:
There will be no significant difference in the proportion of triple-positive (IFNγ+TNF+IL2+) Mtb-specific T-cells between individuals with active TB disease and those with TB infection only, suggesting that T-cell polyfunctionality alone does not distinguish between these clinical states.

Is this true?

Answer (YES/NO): YES